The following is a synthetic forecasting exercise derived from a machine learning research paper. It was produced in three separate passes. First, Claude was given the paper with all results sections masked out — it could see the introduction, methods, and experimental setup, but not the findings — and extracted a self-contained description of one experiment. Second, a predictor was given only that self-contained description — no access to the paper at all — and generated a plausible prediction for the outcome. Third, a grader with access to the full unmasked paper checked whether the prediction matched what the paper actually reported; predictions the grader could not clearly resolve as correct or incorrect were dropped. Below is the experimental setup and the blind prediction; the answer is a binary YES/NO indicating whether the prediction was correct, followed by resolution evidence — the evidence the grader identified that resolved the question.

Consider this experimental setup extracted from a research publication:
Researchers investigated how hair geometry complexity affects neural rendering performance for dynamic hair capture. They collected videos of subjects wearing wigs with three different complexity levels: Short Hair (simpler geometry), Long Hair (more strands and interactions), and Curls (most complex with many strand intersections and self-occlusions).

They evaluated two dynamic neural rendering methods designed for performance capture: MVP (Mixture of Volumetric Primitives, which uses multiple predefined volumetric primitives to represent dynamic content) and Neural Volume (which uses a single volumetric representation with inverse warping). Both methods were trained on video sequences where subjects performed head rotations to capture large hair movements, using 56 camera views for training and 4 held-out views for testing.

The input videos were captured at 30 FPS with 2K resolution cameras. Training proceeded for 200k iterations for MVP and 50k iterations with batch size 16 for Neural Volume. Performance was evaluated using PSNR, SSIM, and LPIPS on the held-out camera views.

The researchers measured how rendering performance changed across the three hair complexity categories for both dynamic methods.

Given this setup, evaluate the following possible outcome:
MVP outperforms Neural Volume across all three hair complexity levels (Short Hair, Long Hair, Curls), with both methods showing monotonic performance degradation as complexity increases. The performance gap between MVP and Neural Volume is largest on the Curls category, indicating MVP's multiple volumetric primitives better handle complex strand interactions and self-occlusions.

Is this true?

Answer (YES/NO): NO